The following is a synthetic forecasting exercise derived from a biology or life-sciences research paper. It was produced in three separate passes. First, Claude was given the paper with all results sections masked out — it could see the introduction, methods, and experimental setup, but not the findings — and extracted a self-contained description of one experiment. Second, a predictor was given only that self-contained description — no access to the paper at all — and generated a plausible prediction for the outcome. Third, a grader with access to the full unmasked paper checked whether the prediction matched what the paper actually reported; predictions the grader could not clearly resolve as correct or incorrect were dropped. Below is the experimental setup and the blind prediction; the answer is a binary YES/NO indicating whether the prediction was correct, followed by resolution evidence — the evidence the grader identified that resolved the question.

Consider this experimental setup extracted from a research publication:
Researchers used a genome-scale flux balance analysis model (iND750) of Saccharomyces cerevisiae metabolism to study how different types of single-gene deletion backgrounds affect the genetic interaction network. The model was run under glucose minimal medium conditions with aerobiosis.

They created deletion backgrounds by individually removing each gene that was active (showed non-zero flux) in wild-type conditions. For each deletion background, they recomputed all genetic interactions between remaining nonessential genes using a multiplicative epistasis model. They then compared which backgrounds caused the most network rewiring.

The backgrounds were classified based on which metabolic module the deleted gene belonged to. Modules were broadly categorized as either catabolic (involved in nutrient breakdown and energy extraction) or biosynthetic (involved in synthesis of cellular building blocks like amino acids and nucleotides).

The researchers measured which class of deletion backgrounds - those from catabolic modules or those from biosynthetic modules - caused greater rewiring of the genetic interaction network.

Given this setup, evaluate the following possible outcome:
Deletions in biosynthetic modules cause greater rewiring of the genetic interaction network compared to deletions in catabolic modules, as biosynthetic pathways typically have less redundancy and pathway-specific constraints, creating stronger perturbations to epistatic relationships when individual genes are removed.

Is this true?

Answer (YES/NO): NO